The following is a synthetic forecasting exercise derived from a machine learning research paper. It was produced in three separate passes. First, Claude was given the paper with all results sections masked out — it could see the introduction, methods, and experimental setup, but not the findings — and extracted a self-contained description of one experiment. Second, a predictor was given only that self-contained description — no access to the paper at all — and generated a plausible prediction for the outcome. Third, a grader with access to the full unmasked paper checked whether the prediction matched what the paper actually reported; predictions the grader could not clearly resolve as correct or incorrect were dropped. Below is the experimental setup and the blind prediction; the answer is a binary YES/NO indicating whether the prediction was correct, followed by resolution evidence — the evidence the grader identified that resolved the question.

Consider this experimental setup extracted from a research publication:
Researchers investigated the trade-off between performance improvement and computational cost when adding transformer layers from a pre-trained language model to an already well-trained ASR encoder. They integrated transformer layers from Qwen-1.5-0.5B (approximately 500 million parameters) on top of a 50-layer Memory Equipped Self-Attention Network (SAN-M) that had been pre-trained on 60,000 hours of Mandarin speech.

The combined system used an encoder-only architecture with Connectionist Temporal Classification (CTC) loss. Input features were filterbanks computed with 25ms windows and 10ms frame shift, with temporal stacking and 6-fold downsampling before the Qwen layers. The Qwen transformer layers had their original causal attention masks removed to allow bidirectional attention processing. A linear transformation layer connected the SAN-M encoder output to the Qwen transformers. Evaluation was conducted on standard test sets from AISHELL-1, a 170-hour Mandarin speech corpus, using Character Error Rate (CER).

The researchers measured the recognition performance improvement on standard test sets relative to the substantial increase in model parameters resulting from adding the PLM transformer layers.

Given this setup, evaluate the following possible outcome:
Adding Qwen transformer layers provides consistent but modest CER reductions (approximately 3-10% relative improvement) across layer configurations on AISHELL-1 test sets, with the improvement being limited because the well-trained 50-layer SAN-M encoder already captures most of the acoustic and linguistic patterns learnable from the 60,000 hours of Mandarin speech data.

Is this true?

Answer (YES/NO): NO